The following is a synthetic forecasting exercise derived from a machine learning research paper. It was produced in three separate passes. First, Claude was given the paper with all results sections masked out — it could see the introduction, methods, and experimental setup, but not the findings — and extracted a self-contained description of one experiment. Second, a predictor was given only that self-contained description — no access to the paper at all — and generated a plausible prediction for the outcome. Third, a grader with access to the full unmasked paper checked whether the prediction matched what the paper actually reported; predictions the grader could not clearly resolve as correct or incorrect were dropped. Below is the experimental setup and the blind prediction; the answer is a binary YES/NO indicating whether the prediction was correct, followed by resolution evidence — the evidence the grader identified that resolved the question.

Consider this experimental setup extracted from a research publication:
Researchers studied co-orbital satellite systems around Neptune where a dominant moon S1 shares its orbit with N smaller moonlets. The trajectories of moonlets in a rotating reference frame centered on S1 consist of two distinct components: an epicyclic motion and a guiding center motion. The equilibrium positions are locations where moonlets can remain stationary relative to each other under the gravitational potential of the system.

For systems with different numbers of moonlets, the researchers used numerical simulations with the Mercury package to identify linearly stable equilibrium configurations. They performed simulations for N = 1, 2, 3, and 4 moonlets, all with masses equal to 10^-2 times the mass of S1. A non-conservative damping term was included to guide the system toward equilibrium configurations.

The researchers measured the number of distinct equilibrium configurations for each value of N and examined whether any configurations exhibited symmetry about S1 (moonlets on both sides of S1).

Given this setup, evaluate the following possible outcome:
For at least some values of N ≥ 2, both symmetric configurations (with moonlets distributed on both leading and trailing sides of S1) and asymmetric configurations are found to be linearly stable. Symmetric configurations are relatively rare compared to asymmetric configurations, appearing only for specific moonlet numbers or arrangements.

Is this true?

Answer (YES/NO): YES